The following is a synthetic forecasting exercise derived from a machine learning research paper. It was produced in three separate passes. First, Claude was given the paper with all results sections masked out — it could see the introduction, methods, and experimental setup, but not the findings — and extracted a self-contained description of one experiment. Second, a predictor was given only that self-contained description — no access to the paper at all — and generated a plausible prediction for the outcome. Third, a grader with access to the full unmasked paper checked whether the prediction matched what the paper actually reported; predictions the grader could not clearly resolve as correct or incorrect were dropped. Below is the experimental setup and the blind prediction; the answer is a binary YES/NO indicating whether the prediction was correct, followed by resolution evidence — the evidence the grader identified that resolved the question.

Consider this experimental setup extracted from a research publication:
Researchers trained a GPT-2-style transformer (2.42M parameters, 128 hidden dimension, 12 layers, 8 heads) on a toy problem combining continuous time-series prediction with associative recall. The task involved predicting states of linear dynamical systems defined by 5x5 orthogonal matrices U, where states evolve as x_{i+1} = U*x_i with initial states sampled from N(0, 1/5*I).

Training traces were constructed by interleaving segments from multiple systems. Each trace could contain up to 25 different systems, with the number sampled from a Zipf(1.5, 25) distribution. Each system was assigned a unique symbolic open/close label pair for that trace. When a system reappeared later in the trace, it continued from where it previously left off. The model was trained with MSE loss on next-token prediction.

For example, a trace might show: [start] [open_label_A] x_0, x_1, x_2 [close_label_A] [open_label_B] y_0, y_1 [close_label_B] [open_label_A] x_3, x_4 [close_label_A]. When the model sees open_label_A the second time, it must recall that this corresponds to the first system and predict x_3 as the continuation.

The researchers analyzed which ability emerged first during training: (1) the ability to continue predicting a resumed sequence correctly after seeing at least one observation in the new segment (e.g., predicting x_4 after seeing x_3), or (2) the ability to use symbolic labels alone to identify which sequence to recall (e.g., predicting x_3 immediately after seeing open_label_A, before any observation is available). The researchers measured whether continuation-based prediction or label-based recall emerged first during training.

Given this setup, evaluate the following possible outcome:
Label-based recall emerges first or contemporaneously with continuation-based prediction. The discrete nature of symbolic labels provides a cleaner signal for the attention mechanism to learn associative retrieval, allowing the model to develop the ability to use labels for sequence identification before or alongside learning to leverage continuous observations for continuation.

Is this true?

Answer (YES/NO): NO